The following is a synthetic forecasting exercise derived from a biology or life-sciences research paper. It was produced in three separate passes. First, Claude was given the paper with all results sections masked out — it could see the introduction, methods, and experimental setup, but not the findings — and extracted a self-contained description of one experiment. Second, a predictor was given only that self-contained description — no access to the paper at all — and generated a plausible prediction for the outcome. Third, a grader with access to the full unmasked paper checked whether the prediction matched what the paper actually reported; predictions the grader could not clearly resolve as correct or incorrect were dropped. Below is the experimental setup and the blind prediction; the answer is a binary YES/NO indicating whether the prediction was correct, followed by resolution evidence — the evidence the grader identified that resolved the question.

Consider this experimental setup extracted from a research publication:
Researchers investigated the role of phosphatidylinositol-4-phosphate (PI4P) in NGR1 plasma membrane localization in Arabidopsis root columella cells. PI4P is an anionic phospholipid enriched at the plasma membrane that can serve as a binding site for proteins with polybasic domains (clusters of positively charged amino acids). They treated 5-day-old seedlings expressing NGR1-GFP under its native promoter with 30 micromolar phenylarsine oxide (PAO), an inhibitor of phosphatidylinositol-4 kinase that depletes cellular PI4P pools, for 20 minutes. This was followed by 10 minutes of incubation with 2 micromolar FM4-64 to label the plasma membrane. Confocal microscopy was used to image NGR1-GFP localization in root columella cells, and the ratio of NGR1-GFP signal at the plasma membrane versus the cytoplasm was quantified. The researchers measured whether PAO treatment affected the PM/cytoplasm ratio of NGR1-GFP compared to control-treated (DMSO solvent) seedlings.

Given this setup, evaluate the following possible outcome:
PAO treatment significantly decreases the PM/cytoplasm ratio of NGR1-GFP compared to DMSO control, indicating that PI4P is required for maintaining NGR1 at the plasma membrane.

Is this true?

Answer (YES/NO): YES